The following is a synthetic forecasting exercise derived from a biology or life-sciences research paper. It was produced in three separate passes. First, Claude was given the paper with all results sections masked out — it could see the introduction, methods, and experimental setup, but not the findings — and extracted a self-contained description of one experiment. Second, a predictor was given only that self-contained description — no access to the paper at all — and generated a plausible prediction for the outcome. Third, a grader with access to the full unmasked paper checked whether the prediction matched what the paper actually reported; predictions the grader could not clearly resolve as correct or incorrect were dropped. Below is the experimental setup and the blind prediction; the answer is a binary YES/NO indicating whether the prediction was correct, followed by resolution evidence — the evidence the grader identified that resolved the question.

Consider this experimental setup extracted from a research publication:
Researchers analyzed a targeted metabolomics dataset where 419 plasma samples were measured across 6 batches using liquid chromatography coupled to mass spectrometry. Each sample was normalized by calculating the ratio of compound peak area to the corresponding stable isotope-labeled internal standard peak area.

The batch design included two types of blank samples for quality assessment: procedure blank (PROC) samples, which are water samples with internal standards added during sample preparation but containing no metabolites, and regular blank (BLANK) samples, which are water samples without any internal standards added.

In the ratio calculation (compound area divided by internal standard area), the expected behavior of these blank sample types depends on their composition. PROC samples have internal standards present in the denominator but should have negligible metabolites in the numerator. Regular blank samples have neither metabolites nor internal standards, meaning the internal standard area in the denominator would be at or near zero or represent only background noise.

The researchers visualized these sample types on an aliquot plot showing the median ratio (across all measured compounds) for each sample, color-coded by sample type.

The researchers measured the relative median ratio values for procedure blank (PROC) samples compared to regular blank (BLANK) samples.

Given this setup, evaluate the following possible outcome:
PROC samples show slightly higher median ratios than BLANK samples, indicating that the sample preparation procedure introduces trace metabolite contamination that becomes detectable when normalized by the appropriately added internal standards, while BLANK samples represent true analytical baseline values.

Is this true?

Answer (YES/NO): NO